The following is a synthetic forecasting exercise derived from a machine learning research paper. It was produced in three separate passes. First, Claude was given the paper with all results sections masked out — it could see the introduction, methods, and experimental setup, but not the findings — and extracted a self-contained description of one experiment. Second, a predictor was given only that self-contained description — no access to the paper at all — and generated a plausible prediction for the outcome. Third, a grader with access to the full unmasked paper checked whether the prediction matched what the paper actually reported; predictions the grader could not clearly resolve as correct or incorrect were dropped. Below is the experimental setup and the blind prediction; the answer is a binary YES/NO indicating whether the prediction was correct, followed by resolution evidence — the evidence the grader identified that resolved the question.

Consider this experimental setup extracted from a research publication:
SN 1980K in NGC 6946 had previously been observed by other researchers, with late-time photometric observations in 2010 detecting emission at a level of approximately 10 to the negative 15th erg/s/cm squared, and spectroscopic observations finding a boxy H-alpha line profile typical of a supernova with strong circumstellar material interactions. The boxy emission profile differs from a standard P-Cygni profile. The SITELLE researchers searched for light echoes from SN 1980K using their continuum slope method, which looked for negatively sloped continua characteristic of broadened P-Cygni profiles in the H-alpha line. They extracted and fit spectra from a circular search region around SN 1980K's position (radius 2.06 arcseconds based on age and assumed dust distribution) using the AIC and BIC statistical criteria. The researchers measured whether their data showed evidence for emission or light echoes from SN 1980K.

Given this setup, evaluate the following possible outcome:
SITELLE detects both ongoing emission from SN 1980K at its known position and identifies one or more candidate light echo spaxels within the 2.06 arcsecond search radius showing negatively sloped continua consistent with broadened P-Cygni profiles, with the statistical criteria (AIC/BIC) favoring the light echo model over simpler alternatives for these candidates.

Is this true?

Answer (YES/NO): NO